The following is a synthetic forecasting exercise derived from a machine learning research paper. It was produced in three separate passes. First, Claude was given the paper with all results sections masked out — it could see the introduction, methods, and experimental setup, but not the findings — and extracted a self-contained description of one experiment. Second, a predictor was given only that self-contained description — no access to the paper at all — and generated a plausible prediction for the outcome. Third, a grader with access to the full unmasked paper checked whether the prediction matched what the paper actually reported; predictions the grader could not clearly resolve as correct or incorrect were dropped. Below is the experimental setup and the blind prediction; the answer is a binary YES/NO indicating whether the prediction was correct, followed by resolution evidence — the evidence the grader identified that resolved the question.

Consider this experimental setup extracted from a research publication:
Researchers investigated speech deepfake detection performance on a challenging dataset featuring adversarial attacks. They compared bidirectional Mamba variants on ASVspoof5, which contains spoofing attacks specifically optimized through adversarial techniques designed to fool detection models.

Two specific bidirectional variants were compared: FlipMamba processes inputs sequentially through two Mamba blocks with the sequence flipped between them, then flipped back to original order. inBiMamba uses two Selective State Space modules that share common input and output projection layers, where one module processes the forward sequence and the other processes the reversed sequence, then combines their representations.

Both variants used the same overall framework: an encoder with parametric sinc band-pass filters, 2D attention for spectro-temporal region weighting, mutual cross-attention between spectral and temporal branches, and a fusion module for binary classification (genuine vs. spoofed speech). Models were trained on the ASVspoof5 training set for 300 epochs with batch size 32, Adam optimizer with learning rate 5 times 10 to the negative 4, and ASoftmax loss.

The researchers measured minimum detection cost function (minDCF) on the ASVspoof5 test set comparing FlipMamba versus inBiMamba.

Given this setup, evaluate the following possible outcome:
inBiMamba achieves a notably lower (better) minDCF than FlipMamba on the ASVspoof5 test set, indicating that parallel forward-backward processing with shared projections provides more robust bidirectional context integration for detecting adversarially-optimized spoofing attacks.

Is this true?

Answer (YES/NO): NO